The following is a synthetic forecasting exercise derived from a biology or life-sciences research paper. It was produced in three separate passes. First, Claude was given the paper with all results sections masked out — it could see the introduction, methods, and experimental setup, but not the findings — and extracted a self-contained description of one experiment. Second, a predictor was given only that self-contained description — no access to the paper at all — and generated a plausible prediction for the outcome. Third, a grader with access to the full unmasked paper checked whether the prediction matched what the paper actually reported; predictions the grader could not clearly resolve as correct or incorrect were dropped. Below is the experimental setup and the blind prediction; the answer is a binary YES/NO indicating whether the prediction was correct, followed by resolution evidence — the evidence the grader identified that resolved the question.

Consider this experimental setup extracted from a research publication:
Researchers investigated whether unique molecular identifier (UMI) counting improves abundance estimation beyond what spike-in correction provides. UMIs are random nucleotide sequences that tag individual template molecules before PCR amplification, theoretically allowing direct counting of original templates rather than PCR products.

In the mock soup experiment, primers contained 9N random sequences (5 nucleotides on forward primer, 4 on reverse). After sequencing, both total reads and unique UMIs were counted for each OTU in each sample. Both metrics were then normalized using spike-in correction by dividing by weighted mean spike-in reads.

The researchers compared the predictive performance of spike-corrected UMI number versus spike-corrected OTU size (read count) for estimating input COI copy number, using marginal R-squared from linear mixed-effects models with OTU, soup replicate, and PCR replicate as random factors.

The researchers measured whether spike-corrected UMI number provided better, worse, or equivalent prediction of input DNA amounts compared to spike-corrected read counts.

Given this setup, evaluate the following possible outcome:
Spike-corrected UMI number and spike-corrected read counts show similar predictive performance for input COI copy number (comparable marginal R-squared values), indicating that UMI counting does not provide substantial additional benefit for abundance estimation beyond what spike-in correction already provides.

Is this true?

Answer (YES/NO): YES